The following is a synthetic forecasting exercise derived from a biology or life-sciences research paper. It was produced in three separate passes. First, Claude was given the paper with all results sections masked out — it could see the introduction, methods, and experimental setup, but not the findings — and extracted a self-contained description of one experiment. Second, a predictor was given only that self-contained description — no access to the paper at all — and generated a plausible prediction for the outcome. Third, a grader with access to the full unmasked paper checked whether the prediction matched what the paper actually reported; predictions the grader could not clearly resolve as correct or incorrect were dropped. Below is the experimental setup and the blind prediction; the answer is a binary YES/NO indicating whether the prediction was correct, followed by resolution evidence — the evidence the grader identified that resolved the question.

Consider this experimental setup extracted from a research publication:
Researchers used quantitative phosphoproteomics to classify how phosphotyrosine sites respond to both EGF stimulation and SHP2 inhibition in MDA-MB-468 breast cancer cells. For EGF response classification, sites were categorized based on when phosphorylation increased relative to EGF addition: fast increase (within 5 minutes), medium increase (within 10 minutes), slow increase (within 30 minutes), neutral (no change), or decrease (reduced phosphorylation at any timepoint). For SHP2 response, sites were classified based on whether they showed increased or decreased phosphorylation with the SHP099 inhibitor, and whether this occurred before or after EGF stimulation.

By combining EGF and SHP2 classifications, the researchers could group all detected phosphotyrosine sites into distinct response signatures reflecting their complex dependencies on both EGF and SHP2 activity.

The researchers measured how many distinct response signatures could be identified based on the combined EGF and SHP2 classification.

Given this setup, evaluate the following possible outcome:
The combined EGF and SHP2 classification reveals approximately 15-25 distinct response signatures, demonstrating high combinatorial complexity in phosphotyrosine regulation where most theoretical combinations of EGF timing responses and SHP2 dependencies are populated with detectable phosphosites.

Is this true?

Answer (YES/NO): NO